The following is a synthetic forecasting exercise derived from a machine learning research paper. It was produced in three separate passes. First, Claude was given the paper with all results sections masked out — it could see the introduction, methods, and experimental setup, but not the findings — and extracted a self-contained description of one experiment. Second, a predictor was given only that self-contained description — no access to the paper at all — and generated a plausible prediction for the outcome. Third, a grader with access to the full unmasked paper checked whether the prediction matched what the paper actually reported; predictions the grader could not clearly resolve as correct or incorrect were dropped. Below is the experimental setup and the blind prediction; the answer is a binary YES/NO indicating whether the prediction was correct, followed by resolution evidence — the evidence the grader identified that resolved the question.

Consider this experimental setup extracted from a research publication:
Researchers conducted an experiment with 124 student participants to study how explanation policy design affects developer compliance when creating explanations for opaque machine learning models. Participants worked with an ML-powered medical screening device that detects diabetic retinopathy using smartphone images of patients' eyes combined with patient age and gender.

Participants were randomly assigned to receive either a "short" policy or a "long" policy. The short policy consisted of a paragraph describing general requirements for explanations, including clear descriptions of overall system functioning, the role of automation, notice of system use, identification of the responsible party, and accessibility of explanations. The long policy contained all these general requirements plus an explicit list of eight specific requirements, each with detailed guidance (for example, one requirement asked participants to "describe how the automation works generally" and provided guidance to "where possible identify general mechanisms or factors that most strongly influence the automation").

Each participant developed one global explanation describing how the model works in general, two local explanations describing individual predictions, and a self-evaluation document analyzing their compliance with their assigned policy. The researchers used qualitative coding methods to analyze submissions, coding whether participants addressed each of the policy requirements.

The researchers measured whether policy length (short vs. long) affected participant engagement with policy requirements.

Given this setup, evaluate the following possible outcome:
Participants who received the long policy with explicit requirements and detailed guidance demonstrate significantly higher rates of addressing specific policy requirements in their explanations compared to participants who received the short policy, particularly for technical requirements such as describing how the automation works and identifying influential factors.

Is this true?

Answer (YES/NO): YES